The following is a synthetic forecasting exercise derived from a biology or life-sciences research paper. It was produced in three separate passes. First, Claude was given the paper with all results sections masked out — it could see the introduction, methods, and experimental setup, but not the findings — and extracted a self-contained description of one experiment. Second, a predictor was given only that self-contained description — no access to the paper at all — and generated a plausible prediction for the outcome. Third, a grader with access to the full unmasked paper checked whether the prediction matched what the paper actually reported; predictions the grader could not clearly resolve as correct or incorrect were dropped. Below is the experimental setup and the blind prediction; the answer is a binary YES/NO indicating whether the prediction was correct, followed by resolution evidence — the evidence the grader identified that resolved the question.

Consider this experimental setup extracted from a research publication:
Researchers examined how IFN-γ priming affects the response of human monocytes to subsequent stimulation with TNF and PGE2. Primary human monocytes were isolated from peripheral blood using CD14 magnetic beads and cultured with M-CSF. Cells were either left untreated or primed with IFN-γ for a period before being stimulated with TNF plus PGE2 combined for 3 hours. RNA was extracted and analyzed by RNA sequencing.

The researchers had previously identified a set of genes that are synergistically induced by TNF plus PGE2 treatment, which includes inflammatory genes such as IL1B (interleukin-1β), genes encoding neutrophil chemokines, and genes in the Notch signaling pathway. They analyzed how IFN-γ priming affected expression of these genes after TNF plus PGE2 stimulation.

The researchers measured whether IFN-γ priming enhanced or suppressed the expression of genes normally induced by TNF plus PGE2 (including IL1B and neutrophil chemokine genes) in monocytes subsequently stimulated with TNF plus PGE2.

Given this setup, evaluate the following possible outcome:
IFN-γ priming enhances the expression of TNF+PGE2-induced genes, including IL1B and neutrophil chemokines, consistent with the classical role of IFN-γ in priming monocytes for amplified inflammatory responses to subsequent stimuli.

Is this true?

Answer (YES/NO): NO